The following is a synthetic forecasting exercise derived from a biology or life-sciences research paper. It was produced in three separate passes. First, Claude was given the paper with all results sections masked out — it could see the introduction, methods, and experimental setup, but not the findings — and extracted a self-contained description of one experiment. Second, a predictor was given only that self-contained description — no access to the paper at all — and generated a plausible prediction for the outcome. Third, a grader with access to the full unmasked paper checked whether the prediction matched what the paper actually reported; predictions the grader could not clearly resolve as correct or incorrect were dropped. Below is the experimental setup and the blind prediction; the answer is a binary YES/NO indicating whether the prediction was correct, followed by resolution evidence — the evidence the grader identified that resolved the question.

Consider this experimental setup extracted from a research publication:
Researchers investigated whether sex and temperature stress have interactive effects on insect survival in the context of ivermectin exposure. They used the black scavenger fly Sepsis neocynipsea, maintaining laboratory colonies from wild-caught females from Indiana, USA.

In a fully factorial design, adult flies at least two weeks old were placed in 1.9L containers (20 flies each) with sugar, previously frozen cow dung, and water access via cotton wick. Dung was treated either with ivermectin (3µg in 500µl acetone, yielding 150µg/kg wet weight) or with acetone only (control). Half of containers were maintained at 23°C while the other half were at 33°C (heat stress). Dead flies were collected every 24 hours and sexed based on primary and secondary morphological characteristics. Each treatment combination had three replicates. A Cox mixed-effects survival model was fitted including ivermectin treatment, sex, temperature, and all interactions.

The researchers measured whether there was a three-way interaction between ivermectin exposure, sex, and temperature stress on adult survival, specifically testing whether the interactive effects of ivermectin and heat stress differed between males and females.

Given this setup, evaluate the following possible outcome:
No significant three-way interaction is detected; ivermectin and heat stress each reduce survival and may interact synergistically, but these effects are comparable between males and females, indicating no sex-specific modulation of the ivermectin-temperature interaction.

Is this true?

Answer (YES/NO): NO